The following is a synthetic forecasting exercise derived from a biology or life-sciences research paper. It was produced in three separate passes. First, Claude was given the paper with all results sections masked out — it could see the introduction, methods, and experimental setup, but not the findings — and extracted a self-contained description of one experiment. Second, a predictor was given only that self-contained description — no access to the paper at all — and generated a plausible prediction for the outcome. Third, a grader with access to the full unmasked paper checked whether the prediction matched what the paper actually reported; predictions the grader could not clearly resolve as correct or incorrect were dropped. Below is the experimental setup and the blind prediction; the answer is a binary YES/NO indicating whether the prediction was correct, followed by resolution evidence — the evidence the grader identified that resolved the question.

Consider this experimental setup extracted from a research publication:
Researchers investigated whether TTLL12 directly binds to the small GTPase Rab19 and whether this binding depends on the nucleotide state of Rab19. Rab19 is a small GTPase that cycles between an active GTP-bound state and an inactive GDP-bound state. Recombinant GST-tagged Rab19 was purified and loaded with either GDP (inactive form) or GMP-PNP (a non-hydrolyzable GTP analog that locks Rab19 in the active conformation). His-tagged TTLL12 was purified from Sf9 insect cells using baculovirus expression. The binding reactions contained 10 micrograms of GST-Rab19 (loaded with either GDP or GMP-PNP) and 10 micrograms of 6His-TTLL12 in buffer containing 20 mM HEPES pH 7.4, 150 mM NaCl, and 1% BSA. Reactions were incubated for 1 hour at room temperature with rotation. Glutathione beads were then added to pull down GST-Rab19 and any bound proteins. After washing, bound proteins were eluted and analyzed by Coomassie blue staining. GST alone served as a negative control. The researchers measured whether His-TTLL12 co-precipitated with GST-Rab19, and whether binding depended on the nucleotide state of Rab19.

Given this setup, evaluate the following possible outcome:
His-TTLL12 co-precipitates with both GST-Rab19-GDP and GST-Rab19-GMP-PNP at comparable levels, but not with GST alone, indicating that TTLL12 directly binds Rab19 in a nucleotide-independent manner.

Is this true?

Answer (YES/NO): YES